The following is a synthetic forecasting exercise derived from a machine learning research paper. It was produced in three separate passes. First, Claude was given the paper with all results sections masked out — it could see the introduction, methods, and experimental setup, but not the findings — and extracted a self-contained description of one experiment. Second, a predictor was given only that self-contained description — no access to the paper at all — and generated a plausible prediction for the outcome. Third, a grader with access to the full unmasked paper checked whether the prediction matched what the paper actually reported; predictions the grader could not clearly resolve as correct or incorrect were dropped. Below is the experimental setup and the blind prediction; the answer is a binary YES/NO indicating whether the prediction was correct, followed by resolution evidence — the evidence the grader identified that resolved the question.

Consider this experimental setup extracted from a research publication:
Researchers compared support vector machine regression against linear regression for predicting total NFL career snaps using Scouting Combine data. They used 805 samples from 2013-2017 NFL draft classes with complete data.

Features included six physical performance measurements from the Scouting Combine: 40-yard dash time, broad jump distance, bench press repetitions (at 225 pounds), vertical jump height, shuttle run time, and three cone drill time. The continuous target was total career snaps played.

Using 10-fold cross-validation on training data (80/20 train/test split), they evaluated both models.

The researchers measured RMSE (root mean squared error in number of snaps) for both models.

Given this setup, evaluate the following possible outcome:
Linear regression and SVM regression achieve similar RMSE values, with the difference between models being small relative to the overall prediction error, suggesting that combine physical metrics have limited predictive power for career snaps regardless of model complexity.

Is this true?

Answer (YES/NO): YES